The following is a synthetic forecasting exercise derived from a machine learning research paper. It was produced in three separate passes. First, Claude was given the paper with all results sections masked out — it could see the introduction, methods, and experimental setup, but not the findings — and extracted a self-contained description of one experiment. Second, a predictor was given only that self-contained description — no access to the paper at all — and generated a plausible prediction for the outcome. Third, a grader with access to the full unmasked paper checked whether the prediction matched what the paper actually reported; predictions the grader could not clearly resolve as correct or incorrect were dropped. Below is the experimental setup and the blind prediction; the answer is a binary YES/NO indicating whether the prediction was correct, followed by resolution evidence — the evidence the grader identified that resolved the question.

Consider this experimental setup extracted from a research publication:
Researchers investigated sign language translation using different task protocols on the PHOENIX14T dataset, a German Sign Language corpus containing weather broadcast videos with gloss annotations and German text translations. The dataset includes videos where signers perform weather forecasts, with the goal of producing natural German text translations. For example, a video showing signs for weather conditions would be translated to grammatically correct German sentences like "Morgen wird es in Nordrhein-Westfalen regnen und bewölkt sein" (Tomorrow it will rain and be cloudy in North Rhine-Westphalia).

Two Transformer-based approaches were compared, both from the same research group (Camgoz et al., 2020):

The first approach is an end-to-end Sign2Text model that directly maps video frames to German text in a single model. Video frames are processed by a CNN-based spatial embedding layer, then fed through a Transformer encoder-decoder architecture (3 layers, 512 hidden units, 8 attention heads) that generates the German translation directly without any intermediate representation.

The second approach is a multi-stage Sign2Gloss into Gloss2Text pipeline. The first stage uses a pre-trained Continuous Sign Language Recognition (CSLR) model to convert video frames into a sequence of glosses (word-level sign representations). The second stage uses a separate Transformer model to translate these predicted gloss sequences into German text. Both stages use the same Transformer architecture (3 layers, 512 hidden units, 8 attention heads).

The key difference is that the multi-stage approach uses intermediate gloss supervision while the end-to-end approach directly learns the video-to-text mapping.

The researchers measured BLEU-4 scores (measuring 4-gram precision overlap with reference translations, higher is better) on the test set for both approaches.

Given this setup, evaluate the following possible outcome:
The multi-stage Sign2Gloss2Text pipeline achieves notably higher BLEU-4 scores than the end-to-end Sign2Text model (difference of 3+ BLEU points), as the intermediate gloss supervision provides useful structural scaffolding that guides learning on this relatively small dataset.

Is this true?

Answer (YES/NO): NO